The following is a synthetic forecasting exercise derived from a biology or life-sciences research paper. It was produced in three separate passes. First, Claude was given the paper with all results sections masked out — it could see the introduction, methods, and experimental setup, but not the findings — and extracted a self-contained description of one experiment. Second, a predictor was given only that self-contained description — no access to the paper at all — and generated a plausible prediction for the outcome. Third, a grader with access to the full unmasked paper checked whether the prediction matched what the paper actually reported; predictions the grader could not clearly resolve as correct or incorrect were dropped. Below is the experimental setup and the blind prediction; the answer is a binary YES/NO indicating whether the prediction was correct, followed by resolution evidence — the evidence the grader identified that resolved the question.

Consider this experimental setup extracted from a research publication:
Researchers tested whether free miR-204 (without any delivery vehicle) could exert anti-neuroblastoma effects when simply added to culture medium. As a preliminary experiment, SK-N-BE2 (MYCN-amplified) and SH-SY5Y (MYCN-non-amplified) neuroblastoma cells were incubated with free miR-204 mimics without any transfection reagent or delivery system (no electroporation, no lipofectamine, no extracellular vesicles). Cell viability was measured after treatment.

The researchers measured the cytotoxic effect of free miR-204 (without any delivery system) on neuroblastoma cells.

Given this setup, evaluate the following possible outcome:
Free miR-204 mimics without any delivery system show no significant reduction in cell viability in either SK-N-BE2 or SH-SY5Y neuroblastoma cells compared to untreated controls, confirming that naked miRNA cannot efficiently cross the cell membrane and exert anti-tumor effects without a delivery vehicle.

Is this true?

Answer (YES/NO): YES